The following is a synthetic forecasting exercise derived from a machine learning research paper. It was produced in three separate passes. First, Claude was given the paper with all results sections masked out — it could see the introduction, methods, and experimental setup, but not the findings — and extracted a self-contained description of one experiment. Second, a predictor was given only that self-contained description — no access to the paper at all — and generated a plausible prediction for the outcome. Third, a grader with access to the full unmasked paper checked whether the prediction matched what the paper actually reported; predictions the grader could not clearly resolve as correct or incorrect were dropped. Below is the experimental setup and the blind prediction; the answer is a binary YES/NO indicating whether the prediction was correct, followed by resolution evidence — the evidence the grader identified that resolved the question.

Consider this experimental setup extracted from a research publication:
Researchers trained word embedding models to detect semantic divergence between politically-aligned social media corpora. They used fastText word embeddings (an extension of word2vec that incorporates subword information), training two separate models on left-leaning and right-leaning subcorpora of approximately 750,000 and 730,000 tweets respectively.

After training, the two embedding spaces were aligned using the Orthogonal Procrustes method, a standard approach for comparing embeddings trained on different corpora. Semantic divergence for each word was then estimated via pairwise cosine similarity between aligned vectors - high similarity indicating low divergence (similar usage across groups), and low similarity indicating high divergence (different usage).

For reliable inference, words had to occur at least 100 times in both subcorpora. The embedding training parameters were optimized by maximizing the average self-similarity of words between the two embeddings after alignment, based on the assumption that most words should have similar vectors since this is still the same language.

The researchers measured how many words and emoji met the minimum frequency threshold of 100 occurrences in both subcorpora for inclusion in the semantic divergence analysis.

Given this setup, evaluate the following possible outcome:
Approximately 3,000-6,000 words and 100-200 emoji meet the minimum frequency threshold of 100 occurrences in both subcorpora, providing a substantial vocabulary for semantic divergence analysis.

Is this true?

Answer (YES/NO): NO